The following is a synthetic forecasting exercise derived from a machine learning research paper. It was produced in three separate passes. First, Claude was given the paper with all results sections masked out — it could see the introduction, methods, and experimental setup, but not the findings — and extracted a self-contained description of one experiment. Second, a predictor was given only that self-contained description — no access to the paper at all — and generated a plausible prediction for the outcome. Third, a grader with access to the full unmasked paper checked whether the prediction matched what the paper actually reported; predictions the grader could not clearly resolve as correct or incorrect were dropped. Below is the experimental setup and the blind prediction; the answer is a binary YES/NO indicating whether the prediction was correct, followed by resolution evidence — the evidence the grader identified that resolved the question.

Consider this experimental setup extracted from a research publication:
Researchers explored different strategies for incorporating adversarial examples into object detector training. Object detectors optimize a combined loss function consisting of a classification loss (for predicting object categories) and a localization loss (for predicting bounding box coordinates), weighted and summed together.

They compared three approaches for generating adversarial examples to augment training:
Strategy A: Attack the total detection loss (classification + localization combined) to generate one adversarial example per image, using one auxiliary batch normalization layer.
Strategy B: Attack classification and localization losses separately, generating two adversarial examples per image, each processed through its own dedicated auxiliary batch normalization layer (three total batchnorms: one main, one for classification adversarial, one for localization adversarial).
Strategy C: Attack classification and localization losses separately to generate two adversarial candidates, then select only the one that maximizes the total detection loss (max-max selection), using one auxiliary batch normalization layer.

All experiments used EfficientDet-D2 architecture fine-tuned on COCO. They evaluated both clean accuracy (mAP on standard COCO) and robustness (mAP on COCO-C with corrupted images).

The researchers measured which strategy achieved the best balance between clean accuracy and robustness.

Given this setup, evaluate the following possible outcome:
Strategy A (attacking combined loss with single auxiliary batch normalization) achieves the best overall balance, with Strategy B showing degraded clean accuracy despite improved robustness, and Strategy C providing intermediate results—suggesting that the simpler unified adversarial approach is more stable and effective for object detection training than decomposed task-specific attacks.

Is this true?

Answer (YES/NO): NO